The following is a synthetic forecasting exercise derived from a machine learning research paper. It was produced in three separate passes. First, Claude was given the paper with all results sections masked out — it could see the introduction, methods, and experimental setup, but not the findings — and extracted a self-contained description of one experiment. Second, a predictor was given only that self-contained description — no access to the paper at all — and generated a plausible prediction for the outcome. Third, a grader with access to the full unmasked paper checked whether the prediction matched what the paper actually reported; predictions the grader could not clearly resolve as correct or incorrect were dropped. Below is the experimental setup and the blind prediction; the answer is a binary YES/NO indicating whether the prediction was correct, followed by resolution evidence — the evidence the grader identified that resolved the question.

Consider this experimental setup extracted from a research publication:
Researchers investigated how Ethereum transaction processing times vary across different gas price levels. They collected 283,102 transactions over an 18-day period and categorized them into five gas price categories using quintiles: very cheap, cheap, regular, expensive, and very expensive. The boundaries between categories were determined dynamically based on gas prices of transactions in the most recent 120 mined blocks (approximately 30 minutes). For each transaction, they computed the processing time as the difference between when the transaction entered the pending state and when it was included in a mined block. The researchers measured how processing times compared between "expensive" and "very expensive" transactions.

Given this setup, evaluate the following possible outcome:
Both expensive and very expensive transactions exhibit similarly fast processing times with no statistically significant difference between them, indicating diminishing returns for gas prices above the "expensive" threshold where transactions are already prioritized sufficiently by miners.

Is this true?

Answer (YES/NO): NO